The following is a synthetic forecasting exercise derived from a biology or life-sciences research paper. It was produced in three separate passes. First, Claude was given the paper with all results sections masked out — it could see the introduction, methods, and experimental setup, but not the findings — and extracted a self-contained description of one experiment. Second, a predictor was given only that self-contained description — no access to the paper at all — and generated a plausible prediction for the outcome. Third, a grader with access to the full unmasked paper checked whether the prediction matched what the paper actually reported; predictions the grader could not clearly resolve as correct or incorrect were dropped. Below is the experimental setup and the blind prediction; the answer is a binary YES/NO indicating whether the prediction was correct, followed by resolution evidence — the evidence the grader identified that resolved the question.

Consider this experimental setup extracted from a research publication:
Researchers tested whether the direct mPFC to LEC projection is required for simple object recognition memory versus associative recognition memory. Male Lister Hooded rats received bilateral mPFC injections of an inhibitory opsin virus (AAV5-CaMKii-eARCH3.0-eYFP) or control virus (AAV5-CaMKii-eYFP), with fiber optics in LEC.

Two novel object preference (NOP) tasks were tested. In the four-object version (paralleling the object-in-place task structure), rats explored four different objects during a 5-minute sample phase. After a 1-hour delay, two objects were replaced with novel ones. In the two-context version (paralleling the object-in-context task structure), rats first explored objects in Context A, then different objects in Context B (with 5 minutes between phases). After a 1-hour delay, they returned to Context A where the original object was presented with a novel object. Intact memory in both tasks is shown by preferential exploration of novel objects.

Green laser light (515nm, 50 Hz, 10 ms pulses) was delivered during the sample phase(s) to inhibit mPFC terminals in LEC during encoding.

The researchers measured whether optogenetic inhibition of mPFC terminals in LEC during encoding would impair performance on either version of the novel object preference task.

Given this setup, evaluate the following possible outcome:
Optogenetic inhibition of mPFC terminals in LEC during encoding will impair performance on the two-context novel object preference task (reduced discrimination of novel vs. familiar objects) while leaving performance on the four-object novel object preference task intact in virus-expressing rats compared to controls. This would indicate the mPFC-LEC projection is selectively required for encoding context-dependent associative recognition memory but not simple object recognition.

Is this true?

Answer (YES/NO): NO